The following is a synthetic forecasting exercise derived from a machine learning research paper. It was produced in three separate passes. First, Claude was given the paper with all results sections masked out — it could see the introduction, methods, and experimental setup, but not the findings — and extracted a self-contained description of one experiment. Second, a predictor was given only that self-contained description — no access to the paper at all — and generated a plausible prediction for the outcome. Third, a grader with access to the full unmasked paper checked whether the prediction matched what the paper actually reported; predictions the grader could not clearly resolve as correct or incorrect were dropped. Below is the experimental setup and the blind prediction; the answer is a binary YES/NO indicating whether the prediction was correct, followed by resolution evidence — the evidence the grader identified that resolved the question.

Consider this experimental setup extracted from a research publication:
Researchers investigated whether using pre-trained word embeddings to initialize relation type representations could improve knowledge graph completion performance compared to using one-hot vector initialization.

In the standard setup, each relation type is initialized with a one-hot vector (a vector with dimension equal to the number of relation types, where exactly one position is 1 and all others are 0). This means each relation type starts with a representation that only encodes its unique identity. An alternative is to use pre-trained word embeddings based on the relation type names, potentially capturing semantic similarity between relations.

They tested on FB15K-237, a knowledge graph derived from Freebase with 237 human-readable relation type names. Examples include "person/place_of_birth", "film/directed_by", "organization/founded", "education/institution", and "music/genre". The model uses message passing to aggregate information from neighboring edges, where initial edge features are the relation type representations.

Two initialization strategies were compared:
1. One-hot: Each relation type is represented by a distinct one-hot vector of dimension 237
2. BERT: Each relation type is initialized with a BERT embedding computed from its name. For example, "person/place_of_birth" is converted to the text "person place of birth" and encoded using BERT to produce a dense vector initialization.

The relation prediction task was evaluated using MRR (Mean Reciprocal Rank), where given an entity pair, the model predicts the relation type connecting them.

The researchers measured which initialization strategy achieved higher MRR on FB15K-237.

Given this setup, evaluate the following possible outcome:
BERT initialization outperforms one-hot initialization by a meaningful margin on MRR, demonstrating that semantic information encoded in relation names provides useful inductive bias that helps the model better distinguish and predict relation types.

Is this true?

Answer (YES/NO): NO